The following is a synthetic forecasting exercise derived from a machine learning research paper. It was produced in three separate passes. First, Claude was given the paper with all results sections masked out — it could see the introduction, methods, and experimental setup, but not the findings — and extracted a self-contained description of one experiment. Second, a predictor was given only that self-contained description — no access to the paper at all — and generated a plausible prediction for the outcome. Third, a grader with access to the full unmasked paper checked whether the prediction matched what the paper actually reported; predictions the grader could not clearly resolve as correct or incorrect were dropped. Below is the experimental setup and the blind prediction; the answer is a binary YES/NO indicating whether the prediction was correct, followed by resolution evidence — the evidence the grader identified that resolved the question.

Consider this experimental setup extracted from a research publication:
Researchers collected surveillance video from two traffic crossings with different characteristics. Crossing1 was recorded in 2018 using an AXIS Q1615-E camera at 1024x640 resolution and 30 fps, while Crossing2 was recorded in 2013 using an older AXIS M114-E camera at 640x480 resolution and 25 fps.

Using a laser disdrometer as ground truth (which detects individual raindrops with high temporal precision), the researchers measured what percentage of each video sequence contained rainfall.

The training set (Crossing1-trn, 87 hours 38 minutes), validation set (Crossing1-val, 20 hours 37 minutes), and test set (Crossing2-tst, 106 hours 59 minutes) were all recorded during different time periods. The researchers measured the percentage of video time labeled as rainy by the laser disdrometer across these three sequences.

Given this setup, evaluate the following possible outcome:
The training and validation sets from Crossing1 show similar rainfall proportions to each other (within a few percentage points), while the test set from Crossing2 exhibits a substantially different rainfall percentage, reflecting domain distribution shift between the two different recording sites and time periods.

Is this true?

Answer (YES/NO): YES